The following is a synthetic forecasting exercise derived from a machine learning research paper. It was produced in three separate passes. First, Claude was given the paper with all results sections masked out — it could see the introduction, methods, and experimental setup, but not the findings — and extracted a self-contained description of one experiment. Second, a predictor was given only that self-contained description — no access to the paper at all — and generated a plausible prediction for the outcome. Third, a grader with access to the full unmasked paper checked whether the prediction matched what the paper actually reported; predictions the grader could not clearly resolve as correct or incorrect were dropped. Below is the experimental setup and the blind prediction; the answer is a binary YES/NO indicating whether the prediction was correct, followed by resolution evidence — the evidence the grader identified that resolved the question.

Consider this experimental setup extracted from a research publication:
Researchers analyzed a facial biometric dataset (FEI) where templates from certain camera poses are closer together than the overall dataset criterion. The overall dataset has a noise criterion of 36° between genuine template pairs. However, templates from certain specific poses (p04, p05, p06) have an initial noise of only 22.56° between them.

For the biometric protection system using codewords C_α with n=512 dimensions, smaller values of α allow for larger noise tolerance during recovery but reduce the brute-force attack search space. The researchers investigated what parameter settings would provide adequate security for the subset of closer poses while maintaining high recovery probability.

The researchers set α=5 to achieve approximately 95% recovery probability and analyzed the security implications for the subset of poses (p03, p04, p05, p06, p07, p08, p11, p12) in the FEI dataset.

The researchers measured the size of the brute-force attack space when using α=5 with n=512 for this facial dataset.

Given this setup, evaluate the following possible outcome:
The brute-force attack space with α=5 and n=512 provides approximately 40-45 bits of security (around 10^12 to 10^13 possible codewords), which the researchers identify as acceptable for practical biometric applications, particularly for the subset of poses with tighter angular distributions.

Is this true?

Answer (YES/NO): NO